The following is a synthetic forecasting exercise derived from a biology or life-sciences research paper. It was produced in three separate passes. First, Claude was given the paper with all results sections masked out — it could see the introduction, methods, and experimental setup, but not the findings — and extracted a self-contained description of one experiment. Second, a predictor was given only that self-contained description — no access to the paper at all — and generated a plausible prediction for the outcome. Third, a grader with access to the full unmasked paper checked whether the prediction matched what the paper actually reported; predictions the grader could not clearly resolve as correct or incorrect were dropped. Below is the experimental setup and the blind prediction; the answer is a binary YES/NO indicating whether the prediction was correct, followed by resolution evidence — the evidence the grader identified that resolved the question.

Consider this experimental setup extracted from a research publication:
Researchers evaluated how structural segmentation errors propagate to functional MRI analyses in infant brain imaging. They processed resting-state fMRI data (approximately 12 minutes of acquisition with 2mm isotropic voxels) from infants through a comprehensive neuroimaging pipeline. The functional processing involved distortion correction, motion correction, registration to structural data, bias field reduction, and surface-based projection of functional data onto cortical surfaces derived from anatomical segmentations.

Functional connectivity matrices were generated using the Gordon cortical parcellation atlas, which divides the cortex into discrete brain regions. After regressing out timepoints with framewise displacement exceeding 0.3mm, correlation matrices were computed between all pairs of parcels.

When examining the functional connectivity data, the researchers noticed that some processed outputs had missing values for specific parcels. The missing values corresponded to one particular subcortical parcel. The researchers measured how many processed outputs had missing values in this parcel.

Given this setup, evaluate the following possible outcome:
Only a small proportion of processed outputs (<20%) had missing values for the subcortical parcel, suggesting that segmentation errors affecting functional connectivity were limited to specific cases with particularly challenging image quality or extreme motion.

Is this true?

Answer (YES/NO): YES